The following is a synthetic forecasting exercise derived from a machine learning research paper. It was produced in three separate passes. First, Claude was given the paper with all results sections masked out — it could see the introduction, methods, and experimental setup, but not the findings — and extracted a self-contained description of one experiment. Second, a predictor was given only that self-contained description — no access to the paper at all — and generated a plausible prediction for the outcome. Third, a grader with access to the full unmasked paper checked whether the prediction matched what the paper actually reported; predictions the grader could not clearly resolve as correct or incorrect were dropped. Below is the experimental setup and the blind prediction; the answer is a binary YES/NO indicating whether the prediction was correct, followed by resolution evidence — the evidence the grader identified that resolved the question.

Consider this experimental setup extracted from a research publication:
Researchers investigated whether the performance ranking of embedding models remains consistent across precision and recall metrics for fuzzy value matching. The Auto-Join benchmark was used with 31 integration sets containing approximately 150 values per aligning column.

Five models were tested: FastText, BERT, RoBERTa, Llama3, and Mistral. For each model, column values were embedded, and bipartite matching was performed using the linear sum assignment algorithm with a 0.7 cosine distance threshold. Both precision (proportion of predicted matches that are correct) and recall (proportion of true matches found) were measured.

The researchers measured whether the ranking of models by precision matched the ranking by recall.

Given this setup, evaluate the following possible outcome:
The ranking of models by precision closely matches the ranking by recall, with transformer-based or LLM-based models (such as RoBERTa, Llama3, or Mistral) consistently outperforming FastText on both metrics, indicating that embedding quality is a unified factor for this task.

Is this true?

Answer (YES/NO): YES